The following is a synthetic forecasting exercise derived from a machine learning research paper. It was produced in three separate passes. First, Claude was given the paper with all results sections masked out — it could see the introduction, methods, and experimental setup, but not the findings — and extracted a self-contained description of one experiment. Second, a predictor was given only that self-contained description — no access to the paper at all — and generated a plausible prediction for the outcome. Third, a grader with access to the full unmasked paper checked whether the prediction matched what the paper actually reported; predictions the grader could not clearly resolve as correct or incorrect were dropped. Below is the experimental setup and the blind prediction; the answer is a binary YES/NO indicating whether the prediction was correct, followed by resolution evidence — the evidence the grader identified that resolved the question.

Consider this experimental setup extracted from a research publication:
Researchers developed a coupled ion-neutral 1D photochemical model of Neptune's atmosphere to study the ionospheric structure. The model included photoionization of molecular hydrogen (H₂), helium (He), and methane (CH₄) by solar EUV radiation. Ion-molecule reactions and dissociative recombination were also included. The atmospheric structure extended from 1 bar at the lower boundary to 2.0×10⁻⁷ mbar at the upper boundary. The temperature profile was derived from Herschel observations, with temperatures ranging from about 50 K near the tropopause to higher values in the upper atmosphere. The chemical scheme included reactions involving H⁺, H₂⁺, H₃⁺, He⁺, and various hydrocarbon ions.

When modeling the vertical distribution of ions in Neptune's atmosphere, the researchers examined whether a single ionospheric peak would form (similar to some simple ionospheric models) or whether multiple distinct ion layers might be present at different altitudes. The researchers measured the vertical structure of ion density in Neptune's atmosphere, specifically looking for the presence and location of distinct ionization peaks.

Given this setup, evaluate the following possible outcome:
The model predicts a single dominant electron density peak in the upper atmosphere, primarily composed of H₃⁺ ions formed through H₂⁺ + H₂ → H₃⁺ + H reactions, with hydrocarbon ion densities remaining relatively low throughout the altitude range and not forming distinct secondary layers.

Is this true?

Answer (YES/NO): NO